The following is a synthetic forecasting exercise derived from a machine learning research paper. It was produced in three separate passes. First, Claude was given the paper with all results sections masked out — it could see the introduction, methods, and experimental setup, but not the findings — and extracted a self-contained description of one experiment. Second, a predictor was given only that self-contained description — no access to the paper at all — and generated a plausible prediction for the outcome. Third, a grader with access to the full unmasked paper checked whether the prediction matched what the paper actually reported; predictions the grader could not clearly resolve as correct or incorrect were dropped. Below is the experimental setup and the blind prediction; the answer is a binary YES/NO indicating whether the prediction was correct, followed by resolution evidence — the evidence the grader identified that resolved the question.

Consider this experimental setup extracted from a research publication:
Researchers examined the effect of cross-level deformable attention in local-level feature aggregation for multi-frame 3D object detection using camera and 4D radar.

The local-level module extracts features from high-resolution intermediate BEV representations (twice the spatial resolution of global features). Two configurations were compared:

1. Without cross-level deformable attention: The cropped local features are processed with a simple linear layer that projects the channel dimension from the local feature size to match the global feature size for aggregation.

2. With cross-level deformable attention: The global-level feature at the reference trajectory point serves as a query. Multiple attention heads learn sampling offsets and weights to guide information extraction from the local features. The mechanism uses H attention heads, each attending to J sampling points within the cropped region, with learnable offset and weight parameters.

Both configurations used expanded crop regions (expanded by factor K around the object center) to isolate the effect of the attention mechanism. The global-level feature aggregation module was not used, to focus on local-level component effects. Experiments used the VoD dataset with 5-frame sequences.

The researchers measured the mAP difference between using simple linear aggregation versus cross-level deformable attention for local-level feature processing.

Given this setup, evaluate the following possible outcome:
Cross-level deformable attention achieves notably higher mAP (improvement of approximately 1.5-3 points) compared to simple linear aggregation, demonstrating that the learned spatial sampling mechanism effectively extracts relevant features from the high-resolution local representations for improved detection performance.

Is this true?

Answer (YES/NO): YES